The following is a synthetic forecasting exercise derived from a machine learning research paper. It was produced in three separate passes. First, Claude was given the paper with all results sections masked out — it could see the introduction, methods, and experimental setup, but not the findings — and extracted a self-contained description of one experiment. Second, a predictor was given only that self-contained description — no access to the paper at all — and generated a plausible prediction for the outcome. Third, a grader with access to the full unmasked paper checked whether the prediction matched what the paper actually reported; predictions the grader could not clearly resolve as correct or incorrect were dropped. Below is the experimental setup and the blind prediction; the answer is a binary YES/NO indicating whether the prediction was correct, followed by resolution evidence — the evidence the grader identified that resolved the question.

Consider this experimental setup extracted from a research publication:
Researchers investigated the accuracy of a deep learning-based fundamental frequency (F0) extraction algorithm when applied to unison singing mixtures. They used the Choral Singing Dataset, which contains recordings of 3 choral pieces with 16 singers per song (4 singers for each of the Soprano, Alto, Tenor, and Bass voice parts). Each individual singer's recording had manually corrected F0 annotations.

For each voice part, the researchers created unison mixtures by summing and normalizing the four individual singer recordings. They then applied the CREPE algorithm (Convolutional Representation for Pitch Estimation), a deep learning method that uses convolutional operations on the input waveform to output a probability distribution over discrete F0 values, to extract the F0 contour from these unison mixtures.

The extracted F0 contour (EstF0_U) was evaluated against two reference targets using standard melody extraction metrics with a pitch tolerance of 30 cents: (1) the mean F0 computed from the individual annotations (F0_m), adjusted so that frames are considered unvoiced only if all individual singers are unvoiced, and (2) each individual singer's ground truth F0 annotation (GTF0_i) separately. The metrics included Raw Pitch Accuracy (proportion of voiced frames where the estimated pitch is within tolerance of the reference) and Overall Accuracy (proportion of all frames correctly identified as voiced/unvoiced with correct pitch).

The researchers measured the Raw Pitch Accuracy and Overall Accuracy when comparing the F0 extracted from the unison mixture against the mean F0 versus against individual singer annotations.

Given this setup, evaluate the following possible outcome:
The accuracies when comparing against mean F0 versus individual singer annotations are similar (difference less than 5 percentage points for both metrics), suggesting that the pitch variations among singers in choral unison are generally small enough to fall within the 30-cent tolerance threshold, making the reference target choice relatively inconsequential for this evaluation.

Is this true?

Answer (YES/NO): NO